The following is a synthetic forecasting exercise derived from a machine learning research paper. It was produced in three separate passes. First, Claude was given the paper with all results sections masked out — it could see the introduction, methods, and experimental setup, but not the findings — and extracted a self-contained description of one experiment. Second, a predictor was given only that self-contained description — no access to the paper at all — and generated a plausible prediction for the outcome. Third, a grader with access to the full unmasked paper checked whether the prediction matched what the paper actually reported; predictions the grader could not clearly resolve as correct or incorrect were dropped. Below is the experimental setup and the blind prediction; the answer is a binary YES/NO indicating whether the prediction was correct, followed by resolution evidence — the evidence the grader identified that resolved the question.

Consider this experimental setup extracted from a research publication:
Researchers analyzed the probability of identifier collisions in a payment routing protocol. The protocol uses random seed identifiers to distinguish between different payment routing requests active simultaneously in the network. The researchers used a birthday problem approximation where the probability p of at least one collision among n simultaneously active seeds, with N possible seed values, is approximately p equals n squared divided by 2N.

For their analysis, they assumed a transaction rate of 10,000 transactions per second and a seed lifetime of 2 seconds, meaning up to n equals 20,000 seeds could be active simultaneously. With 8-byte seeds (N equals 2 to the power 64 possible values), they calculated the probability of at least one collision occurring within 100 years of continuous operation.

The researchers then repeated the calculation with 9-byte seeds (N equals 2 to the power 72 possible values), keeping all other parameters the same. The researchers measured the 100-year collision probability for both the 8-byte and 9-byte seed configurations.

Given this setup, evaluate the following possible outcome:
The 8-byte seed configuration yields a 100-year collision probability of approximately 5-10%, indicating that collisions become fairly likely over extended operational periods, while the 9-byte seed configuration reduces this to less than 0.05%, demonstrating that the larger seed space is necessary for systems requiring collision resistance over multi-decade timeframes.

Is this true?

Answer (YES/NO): NO